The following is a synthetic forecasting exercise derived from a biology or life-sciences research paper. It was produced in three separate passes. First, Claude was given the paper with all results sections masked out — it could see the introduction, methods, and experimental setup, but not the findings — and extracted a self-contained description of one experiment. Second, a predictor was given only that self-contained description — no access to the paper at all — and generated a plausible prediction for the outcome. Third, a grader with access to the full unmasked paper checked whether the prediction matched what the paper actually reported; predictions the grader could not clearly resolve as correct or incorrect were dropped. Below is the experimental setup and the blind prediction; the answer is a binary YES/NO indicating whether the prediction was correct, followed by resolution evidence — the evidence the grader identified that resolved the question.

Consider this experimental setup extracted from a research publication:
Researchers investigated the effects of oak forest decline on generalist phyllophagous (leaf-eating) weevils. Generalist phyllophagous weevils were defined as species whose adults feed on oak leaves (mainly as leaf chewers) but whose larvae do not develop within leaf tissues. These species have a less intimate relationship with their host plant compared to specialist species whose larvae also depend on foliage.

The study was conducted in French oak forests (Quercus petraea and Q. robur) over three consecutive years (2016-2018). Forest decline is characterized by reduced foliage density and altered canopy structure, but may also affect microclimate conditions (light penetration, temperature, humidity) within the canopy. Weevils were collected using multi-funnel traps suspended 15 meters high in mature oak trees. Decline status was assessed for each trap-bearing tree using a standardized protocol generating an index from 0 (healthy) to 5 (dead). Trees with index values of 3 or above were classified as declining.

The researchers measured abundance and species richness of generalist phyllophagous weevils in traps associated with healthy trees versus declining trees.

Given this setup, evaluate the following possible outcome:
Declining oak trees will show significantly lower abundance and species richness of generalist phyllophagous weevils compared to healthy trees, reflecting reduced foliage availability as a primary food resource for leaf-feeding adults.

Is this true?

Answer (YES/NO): NO